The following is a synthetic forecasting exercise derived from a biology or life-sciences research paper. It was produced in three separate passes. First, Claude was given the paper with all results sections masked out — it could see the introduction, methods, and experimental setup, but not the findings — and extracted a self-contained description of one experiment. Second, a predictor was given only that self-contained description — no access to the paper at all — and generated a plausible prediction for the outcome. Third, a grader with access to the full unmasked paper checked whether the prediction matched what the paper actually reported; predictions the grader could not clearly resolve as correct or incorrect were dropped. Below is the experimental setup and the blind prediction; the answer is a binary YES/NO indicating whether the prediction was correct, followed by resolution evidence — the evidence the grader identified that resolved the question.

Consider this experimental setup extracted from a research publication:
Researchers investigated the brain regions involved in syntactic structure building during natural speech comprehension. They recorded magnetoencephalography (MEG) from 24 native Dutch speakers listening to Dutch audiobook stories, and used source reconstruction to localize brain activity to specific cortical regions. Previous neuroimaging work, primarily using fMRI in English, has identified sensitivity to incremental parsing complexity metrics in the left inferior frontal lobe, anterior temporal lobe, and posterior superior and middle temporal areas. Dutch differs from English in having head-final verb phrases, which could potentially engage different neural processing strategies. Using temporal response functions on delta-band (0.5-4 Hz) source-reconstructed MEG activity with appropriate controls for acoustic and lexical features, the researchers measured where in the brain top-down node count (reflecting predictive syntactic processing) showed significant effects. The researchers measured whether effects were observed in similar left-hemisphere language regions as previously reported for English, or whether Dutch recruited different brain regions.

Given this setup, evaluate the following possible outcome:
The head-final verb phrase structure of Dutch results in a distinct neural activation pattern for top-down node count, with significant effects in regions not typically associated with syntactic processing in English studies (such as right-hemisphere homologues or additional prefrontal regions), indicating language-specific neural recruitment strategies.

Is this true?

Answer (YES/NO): NO